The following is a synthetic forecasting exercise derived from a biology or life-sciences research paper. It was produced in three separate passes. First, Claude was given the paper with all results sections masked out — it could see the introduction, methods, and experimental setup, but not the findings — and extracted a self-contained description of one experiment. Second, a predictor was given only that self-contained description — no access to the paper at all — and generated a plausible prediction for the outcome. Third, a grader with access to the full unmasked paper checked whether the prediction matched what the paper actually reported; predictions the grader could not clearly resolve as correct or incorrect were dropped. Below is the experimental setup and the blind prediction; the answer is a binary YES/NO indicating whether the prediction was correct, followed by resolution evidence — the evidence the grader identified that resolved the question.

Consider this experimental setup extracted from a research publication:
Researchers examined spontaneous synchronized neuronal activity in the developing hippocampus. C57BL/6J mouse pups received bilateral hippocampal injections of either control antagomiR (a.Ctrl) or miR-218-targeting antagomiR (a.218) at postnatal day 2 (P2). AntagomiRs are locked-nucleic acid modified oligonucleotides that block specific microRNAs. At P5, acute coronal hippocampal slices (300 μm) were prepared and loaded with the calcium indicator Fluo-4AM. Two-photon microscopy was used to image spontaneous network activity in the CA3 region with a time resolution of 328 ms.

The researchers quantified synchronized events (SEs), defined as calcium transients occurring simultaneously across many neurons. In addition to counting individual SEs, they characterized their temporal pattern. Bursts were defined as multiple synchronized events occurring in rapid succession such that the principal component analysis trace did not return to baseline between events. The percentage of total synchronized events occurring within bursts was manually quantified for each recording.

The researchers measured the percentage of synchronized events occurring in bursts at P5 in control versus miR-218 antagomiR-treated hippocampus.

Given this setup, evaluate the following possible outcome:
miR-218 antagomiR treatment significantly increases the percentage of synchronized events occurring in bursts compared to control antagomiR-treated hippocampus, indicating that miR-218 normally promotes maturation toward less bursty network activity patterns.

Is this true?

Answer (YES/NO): YES